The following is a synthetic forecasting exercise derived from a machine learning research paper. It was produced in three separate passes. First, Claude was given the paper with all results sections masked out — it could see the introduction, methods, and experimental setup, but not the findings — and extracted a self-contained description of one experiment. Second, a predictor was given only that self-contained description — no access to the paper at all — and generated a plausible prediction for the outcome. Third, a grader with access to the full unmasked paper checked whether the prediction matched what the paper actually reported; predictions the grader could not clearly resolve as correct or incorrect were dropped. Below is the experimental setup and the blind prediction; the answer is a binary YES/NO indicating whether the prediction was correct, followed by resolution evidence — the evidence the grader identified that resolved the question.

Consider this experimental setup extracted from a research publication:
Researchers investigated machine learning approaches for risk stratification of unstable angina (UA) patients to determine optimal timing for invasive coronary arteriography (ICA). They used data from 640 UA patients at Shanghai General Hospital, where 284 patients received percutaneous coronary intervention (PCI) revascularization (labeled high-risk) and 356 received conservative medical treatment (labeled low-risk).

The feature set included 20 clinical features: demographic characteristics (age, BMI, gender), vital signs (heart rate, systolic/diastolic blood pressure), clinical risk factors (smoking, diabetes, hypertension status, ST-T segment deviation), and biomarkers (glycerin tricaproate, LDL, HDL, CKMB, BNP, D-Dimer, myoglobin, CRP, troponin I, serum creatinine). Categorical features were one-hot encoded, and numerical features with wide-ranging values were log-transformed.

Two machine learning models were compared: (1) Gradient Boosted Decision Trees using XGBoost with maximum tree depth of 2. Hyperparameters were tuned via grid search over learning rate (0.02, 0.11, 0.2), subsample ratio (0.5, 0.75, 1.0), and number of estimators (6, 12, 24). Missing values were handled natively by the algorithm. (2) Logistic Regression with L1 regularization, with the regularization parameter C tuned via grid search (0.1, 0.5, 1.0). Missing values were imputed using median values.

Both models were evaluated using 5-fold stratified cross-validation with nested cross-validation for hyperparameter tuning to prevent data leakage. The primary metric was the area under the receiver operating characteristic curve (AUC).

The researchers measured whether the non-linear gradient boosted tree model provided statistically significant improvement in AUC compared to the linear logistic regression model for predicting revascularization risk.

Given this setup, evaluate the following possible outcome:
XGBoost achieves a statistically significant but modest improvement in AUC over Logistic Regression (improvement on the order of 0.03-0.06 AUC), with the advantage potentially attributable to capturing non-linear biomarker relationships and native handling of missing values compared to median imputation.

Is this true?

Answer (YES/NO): NO